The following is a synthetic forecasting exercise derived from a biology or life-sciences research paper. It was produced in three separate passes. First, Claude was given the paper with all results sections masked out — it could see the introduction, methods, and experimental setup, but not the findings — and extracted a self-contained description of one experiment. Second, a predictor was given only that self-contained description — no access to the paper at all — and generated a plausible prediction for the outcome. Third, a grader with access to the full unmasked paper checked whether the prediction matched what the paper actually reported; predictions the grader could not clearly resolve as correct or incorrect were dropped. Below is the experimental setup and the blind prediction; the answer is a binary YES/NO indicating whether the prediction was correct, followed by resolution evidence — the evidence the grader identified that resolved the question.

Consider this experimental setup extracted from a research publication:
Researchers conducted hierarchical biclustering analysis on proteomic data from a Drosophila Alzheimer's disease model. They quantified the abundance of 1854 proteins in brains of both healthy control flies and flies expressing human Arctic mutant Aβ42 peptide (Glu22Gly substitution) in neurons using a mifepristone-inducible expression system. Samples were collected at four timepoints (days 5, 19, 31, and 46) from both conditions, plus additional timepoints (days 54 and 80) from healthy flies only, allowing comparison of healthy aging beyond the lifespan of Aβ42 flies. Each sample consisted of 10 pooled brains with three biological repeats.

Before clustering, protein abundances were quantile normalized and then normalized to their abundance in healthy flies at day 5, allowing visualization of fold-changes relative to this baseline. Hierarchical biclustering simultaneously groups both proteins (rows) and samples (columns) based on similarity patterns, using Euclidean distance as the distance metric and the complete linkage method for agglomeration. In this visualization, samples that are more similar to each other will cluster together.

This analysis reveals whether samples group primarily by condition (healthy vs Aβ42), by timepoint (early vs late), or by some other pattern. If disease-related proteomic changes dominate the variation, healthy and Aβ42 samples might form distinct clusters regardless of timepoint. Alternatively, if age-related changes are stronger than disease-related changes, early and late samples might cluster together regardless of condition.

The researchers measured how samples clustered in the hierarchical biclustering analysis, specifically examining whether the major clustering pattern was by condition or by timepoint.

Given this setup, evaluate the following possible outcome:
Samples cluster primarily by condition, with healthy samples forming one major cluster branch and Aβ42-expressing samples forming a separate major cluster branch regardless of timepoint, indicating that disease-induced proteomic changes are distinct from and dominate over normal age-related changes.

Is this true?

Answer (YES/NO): YES